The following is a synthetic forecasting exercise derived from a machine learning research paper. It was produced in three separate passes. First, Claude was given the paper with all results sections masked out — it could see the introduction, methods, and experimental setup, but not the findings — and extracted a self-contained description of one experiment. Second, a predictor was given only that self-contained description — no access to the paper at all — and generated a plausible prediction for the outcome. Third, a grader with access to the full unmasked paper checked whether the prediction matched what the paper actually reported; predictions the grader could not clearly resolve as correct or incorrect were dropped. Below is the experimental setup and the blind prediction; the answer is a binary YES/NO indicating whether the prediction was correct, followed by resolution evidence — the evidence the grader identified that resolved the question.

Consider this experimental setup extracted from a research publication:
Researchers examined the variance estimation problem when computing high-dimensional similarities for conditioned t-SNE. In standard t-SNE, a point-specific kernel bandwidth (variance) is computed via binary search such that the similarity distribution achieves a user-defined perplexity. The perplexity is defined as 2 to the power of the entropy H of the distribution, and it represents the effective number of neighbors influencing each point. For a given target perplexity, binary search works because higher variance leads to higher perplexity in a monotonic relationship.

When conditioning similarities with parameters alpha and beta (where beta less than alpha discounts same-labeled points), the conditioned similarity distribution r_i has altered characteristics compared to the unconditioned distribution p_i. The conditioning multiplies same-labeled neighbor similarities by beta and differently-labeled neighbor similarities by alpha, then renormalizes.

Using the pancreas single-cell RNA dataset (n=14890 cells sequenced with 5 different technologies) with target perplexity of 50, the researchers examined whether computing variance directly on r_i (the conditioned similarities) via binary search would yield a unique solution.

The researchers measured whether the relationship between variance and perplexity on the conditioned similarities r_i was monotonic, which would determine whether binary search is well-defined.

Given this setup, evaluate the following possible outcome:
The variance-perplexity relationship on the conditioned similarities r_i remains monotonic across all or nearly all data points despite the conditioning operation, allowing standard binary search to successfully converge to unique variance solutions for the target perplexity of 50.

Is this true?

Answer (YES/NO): NO